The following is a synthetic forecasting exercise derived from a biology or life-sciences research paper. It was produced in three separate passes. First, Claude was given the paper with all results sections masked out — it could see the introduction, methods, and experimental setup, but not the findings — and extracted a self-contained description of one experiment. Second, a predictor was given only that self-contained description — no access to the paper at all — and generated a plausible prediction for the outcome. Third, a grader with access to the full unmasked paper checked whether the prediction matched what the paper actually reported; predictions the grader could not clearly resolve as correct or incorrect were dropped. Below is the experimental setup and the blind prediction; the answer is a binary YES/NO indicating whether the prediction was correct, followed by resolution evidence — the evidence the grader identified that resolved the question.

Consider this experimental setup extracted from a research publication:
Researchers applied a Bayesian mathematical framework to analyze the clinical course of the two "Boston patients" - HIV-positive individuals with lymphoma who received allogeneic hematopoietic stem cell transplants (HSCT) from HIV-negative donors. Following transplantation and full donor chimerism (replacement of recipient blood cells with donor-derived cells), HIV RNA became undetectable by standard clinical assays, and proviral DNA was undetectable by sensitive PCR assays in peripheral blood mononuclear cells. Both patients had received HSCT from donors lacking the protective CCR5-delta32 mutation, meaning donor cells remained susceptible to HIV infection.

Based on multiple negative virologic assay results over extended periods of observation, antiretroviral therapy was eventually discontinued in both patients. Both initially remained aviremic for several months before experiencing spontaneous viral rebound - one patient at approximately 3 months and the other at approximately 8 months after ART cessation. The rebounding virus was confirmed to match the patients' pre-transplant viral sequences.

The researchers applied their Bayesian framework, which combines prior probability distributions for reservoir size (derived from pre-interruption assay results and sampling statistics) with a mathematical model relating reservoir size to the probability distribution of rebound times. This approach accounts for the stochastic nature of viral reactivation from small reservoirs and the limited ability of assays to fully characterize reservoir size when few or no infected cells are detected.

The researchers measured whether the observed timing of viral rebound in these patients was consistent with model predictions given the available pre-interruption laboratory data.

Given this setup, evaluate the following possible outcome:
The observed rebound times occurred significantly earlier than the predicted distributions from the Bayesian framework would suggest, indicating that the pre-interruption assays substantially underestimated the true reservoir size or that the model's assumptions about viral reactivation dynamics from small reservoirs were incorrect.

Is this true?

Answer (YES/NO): NO